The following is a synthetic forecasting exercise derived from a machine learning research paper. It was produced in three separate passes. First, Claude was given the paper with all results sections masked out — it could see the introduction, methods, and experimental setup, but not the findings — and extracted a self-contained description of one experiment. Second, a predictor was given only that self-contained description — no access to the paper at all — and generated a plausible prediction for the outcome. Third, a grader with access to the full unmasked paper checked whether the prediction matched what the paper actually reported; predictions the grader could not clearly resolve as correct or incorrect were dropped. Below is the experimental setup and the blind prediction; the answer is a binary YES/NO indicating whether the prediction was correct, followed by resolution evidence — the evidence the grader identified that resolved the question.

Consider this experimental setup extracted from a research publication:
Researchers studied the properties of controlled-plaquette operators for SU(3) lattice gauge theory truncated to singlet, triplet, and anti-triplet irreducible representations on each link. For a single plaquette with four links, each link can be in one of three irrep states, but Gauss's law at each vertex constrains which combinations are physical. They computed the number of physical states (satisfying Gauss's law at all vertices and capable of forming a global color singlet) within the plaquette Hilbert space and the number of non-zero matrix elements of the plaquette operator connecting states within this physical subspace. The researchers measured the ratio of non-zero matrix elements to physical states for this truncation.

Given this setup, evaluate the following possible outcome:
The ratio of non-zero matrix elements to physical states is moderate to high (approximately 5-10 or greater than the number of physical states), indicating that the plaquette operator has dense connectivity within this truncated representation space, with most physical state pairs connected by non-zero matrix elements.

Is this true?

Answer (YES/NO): NO